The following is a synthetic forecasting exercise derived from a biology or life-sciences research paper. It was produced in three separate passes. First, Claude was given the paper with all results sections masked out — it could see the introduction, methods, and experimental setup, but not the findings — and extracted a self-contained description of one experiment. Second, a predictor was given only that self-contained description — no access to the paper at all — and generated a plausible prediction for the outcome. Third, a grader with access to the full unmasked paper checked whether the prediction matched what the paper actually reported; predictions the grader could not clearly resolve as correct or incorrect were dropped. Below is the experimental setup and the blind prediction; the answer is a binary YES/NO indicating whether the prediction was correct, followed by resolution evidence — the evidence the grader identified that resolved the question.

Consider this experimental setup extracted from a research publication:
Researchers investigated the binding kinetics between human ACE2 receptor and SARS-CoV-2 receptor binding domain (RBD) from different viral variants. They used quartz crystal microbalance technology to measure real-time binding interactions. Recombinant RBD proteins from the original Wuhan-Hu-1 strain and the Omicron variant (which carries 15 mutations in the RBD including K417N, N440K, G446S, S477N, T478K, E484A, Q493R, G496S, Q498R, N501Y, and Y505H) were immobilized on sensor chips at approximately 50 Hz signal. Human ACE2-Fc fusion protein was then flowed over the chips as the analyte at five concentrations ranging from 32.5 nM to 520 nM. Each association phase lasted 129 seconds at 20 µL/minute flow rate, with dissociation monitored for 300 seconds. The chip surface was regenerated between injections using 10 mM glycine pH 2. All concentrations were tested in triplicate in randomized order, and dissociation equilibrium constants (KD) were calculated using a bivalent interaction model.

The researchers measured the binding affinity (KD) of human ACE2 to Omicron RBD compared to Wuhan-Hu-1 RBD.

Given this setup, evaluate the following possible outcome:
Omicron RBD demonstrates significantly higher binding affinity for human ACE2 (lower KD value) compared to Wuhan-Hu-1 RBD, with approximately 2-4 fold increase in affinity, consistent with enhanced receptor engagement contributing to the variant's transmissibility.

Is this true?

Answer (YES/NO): NO